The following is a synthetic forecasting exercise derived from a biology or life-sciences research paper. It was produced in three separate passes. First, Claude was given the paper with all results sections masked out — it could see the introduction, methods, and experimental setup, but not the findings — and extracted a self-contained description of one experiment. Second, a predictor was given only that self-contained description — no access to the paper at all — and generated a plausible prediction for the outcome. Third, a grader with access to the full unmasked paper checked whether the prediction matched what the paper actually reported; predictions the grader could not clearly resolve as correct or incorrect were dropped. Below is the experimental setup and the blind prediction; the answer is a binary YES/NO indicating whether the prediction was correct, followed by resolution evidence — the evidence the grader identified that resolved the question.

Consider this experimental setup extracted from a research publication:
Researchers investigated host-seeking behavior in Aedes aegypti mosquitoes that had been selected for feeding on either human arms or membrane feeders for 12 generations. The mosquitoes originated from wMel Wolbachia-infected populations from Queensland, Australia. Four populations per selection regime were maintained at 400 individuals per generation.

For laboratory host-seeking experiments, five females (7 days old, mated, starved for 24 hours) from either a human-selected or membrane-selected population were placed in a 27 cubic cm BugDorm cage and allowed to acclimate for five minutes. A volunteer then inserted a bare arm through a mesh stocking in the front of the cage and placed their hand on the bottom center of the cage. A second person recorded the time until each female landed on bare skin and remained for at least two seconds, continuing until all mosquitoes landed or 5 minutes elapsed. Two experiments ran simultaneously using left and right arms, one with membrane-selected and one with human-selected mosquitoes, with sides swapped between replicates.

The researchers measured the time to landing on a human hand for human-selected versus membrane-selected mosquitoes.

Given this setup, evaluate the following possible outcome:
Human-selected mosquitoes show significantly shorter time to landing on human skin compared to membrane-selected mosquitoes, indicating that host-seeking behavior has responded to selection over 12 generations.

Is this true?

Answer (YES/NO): NO